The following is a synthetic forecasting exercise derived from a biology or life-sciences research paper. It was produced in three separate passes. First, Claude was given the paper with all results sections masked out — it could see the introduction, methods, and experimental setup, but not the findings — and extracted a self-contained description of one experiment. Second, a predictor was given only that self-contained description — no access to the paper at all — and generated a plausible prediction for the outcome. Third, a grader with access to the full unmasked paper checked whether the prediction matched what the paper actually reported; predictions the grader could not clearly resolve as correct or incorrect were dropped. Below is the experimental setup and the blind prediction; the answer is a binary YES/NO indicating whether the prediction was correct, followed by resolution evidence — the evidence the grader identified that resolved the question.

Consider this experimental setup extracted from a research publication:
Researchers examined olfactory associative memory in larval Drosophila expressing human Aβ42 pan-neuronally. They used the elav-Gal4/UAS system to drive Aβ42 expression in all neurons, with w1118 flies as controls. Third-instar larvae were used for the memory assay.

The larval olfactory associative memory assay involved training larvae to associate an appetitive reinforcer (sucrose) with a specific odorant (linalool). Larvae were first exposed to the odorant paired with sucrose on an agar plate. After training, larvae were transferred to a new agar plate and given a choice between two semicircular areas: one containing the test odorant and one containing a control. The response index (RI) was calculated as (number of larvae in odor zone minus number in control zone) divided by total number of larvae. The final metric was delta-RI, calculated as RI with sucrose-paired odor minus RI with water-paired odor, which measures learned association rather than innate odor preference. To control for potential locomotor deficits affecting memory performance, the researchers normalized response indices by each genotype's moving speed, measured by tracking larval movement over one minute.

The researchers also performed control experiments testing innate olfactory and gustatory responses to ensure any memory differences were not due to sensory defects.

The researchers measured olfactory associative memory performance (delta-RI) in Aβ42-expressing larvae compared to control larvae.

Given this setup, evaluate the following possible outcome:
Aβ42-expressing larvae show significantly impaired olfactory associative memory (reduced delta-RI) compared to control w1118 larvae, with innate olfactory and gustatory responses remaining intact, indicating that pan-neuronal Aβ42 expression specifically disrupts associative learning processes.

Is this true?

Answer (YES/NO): YES